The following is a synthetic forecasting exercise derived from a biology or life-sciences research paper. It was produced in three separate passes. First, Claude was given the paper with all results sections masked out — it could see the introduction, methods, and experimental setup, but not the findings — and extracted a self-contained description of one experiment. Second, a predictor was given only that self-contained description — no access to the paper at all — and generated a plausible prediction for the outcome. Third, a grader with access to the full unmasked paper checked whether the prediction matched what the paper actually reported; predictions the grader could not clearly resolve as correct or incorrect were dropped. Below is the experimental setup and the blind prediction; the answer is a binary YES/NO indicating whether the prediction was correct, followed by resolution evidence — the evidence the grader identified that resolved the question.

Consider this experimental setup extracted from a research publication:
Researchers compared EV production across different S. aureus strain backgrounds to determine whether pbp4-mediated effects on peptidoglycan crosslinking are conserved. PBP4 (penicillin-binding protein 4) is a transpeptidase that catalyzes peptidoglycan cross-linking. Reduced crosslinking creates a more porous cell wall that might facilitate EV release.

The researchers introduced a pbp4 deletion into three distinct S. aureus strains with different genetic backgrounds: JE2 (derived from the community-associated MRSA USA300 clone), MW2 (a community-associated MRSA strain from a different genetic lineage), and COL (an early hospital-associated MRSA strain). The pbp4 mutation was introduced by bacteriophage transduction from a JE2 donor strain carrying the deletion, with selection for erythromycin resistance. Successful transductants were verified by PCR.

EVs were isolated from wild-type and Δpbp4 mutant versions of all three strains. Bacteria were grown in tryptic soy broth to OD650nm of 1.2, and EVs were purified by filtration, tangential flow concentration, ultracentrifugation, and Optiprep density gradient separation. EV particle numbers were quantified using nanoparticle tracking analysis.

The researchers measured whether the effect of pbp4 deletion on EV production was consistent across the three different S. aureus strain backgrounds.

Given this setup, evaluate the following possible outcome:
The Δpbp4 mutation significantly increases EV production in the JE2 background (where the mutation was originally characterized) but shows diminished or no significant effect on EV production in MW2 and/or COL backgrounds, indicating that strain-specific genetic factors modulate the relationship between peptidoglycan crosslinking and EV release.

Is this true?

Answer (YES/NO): NO